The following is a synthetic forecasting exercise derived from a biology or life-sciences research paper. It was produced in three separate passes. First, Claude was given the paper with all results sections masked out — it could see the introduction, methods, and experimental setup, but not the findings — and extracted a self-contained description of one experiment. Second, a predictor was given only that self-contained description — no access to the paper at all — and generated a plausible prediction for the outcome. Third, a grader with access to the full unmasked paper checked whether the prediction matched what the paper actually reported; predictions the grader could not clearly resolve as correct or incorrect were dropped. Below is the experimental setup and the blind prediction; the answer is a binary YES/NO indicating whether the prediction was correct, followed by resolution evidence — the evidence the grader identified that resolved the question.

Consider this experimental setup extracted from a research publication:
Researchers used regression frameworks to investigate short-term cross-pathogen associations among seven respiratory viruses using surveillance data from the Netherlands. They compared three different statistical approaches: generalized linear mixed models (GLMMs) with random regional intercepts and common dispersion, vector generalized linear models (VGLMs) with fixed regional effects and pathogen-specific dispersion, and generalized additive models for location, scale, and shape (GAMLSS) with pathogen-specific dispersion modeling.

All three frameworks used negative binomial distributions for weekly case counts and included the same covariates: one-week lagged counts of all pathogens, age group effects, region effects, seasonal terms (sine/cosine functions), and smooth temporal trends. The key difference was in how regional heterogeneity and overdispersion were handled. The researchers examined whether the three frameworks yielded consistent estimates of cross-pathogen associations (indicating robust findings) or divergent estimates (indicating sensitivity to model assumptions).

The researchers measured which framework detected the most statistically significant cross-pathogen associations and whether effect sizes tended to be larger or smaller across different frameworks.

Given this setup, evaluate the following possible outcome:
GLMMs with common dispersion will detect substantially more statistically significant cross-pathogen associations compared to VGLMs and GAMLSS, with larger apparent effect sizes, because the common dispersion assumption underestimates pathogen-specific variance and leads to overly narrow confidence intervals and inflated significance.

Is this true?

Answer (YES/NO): NO